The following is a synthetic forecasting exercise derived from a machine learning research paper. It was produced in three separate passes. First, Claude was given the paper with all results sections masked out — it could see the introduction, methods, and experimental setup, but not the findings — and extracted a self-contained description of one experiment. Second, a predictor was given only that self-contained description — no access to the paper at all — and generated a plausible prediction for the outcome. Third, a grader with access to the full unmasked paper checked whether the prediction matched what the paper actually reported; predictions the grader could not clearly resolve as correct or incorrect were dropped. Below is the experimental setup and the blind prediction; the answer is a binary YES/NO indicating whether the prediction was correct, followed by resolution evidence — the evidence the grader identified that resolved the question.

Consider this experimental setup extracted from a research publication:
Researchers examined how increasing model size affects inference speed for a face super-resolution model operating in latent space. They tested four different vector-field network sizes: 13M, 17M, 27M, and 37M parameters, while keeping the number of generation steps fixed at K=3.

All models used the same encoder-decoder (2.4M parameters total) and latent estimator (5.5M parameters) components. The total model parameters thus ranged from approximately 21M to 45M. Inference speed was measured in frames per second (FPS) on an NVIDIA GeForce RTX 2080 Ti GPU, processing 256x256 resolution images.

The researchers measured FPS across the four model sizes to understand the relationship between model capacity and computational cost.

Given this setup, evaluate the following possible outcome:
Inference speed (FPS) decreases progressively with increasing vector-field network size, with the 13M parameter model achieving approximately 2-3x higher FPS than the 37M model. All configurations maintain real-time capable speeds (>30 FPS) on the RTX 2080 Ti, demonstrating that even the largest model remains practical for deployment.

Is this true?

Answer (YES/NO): NO